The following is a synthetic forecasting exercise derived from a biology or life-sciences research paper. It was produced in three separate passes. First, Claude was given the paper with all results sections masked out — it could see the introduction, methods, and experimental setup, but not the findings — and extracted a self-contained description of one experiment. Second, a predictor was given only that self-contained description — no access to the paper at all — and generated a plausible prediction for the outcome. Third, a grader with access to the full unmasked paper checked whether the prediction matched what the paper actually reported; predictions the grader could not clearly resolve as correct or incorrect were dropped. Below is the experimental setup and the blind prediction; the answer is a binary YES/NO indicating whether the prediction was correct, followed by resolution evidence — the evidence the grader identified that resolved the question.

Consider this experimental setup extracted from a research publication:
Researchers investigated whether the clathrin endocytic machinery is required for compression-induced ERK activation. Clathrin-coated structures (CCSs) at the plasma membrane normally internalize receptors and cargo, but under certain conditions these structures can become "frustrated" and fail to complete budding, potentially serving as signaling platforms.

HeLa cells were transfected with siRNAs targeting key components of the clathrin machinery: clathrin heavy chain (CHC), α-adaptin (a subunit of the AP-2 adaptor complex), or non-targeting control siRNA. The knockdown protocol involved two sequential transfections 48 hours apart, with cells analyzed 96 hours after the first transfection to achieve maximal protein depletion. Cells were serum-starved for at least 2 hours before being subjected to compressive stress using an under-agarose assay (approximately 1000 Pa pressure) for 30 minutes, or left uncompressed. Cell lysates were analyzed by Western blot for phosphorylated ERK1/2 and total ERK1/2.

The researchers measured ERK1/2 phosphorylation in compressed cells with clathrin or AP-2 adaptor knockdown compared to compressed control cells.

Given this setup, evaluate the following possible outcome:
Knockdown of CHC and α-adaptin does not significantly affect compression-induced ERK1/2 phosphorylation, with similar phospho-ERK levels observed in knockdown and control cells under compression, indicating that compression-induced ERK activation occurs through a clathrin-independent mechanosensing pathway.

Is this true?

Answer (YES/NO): NO